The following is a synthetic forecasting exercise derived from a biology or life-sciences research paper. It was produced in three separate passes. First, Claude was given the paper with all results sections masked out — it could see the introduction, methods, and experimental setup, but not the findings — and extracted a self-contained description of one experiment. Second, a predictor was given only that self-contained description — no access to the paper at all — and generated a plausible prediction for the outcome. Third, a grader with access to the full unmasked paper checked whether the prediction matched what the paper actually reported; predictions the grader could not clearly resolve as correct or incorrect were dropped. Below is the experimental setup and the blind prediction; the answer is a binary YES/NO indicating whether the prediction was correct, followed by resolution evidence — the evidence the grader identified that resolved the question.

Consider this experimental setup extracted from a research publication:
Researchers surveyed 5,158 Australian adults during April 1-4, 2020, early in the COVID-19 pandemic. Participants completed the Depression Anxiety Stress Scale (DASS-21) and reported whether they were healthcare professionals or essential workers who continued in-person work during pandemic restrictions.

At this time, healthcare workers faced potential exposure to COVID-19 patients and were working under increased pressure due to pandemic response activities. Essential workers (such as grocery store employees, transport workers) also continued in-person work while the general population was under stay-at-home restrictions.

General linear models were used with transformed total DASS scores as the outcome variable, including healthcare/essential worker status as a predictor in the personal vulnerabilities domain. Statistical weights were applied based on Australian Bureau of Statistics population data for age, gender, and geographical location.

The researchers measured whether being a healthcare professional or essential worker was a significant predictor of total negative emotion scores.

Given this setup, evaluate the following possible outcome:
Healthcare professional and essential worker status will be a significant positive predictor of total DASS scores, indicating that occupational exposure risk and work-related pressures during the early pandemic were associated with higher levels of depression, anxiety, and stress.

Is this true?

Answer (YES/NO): YES